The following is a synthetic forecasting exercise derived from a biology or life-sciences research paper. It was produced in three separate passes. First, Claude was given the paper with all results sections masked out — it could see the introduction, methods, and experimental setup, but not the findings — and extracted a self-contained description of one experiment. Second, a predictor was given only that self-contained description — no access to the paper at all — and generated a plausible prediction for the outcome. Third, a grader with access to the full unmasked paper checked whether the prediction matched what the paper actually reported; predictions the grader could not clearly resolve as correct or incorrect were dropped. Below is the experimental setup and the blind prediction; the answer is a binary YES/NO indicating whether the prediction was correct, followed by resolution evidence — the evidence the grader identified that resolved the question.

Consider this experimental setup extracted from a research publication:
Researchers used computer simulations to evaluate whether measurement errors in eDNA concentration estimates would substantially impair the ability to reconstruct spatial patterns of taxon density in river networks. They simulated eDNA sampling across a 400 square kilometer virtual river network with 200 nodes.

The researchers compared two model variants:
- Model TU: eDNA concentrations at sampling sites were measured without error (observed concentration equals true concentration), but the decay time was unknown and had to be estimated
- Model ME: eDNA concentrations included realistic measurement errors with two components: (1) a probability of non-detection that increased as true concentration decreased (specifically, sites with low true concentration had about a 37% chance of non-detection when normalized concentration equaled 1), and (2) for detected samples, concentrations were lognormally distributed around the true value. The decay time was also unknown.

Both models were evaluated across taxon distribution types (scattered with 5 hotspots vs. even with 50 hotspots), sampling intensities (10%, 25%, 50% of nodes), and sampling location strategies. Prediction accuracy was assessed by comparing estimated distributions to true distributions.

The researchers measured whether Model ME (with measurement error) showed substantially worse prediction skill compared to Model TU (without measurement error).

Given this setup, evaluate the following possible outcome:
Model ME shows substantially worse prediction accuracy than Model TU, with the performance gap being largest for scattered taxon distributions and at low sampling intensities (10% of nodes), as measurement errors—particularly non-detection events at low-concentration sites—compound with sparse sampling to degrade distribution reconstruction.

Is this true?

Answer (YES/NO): NO